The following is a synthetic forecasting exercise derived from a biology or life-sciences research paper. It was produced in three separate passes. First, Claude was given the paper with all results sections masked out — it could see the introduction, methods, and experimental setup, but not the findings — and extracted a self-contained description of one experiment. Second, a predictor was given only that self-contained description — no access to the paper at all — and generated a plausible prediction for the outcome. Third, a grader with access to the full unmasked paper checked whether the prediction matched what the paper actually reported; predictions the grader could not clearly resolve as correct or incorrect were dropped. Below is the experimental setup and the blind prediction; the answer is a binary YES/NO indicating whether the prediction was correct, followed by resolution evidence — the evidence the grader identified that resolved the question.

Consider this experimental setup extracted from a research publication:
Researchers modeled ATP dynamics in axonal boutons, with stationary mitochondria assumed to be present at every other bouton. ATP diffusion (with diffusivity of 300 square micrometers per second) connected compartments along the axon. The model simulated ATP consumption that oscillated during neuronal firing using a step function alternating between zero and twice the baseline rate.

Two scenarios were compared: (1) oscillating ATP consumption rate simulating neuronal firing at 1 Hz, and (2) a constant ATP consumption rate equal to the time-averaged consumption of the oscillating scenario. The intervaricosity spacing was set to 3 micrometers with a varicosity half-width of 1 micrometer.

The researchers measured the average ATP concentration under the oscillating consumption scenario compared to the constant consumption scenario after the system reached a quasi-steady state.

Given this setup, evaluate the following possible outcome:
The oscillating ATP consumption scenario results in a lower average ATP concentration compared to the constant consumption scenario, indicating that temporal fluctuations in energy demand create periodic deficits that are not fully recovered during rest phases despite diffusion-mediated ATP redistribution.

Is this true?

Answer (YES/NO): NO